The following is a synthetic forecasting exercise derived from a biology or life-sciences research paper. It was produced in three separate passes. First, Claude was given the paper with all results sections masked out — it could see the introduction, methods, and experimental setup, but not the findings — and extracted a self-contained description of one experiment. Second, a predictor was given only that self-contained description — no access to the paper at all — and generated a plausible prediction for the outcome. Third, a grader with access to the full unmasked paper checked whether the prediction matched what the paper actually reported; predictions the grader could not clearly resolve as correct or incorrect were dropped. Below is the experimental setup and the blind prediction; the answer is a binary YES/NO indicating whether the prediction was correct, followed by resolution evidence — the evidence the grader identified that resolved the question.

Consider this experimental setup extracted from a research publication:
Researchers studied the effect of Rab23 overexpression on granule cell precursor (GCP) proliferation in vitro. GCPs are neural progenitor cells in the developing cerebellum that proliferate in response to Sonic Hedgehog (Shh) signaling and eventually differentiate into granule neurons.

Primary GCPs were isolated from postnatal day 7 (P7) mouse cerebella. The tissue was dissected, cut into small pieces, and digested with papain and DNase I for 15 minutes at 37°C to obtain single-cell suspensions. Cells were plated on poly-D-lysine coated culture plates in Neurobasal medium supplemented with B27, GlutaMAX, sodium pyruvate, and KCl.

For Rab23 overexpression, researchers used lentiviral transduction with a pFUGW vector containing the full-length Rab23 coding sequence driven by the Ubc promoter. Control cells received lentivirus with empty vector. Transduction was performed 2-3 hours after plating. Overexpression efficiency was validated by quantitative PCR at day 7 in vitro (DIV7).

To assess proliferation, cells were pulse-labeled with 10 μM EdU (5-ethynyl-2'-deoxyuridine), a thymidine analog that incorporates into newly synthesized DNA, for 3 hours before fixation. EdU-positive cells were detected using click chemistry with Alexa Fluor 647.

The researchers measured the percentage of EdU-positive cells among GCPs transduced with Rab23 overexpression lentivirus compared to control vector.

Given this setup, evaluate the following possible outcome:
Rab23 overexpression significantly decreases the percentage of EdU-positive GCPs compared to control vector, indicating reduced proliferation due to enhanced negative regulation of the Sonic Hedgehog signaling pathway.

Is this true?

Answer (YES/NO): YES